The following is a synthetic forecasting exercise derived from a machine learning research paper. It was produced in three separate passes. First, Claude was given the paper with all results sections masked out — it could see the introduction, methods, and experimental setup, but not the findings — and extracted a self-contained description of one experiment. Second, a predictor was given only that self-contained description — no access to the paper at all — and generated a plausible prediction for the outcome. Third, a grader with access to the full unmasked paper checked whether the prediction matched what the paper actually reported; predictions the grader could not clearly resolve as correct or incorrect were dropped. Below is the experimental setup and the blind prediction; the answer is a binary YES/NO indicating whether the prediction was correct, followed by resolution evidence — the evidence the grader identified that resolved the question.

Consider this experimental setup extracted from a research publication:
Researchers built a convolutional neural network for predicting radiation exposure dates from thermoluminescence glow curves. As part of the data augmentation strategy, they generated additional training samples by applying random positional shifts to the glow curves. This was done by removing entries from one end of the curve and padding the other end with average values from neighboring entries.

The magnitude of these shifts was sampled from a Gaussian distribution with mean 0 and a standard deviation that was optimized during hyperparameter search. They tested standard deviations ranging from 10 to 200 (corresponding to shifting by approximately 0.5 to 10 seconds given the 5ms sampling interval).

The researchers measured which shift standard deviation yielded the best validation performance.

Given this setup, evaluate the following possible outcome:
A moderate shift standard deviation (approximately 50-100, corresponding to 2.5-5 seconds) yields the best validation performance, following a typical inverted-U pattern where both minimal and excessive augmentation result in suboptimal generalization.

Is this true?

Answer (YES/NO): YES